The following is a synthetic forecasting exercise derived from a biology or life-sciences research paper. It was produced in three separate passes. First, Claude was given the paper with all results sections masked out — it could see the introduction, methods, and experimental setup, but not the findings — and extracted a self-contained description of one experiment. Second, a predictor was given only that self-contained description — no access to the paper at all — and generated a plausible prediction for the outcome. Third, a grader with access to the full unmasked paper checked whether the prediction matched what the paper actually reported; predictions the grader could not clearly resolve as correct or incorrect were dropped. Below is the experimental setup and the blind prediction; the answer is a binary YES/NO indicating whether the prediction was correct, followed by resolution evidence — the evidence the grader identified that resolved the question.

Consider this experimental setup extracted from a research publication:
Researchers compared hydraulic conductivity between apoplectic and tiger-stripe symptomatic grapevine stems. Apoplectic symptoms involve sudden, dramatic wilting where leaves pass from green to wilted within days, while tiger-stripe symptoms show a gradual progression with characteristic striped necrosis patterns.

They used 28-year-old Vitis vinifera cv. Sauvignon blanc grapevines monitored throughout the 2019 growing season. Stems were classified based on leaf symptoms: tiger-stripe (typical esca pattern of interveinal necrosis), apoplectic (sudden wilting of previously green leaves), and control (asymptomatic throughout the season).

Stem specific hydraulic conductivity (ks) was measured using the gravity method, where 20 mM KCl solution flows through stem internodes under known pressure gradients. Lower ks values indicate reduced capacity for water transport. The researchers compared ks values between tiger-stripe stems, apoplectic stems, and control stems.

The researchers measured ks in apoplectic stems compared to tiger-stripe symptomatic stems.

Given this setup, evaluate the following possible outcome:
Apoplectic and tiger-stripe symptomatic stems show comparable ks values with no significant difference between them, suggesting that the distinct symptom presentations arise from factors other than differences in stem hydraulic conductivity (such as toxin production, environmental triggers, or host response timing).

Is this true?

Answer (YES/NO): NO